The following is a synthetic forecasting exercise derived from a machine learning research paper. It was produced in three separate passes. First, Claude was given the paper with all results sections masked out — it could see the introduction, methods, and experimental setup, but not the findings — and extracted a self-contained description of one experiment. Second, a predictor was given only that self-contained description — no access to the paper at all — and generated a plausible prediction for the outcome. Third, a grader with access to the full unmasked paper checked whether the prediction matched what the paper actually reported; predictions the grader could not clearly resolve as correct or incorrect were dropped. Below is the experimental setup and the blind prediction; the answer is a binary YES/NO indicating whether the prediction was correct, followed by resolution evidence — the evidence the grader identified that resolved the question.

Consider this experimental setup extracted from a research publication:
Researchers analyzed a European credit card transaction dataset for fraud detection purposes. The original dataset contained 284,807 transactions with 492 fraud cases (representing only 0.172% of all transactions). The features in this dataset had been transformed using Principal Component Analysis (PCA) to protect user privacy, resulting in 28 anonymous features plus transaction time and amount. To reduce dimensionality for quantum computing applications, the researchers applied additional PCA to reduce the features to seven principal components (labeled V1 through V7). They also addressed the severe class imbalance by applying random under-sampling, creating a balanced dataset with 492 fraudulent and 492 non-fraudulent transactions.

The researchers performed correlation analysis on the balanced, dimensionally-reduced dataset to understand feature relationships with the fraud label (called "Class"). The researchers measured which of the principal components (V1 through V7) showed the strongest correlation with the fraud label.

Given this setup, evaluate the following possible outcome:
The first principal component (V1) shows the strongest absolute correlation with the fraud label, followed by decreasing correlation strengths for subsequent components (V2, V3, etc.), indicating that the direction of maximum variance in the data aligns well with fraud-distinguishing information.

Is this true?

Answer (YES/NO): NO